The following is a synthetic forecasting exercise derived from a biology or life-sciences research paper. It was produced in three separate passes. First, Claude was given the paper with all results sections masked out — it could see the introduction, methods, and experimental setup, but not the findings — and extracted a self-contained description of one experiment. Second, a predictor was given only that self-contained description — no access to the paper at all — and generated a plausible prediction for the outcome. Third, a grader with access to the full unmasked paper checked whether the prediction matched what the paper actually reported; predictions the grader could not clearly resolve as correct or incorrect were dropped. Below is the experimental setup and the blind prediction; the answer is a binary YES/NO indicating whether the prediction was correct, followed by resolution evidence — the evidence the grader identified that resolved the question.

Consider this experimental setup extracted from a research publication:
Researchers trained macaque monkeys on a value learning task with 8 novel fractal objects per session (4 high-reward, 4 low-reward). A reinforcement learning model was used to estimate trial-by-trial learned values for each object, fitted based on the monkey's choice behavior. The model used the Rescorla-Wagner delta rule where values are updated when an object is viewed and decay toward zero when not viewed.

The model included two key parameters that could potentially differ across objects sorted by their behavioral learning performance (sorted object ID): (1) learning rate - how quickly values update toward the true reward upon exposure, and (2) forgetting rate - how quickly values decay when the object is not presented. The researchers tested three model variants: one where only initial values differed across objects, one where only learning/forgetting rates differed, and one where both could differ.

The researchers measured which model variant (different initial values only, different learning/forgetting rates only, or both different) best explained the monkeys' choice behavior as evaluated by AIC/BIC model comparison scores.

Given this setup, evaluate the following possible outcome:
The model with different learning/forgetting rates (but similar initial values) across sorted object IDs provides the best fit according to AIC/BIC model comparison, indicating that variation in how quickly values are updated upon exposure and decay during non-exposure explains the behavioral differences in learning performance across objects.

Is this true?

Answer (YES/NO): NO